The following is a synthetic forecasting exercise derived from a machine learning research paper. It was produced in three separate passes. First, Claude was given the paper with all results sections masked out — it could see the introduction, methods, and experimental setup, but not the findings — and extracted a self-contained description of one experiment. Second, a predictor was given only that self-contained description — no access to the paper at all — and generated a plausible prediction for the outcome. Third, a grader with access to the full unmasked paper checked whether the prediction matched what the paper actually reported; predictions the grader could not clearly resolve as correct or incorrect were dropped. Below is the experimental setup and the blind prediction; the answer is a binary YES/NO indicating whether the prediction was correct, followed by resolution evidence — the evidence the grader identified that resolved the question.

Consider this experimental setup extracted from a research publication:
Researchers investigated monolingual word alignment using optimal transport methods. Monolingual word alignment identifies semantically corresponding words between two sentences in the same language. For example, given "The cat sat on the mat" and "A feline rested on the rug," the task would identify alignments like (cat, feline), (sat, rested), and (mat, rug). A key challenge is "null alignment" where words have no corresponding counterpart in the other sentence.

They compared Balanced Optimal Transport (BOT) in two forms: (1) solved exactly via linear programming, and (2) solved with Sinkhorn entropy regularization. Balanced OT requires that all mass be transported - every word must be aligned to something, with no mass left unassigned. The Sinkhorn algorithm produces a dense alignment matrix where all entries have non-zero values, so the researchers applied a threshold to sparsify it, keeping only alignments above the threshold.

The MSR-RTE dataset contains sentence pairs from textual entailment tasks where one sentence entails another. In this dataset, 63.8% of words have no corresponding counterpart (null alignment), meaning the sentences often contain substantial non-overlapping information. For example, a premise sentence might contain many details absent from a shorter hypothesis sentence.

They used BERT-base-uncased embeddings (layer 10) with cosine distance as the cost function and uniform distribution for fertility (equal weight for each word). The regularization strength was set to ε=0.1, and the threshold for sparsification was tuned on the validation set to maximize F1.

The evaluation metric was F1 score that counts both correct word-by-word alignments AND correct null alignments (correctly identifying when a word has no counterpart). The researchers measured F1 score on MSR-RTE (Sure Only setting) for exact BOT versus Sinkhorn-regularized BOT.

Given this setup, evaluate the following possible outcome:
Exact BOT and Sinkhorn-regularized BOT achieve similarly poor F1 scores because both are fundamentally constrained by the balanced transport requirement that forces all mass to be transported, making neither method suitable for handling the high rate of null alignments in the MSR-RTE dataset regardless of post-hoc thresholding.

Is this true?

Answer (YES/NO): NO